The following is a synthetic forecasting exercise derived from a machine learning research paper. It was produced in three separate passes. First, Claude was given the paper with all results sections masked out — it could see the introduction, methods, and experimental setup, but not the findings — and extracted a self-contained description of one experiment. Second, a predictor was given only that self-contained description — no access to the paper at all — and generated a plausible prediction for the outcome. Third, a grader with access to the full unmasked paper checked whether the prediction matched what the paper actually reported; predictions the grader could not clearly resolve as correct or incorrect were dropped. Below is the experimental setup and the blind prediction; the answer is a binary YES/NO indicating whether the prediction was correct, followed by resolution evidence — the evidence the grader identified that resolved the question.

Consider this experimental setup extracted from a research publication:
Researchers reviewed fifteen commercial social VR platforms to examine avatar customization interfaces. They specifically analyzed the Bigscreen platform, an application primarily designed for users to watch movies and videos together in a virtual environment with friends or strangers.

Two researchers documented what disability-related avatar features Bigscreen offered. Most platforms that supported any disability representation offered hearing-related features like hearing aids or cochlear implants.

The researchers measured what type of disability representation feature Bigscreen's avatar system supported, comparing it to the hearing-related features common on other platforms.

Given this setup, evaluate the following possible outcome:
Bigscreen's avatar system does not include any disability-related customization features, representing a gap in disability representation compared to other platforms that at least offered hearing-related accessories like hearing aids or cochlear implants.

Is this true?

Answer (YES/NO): NO